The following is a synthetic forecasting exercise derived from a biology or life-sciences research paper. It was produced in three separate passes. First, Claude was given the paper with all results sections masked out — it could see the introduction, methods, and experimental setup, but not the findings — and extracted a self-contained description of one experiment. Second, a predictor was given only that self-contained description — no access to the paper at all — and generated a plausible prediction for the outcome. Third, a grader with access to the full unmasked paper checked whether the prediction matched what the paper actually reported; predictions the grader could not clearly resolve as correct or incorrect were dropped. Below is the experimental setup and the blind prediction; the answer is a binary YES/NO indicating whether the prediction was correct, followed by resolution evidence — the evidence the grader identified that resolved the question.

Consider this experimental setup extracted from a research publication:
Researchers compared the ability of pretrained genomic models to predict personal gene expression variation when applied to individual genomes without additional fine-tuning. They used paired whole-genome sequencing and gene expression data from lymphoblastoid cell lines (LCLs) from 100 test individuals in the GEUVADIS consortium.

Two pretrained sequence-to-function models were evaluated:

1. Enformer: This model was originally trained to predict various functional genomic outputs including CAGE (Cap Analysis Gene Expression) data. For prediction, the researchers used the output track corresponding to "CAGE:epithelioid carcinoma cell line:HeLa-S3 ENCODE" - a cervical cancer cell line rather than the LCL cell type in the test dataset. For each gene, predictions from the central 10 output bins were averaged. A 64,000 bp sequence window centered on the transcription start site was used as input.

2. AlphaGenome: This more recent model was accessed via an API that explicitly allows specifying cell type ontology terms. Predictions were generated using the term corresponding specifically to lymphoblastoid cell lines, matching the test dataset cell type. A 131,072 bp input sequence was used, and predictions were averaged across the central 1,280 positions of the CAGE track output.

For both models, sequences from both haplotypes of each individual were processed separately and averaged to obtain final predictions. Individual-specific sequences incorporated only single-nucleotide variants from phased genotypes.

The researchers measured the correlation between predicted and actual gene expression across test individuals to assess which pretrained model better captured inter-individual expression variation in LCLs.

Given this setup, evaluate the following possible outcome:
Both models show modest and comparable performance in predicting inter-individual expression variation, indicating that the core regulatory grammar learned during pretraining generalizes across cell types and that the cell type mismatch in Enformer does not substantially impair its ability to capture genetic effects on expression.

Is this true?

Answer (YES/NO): NO